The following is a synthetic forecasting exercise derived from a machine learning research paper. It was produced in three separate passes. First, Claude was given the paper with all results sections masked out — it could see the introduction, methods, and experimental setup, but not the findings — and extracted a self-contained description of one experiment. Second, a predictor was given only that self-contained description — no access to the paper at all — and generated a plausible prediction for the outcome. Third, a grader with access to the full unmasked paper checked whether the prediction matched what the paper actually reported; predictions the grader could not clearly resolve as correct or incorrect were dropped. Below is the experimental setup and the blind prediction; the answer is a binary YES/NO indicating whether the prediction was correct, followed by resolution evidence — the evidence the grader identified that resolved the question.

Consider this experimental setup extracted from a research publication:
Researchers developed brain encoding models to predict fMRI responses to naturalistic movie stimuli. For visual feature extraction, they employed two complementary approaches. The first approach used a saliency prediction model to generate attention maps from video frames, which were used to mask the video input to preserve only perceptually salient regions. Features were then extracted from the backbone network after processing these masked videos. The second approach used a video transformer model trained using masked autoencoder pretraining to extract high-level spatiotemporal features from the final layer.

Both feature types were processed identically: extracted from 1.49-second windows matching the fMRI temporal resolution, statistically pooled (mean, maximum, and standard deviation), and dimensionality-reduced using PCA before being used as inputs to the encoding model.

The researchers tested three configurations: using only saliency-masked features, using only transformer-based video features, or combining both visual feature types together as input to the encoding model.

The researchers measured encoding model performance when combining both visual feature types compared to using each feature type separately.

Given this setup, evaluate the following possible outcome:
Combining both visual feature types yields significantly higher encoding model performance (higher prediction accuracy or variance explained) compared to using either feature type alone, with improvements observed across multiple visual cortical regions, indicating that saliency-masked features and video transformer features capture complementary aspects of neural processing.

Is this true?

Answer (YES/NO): NO